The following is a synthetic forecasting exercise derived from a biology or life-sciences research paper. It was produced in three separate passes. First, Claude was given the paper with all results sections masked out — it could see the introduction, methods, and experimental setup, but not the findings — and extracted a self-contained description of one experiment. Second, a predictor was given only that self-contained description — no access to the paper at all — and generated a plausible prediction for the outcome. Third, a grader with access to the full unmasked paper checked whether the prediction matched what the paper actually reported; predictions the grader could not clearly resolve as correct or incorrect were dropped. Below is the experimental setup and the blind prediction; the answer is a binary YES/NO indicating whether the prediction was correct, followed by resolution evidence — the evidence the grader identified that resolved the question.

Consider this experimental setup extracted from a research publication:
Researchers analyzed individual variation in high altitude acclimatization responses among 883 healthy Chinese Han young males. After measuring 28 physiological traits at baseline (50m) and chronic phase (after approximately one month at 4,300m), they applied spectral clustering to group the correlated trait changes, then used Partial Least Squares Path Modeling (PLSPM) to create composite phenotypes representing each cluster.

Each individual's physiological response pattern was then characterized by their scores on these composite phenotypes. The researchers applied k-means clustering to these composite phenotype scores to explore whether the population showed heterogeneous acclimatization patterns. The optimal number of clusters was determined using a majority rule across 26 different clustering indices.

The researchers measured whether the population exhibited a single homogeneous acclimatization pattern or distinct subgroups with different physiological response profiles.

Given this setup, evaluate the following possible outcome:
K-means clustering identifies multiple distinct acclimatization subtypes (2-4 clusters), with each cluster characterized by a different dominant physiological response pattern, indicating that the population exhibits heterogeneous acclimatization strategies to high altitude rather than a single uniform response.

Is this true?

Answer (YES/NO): YES